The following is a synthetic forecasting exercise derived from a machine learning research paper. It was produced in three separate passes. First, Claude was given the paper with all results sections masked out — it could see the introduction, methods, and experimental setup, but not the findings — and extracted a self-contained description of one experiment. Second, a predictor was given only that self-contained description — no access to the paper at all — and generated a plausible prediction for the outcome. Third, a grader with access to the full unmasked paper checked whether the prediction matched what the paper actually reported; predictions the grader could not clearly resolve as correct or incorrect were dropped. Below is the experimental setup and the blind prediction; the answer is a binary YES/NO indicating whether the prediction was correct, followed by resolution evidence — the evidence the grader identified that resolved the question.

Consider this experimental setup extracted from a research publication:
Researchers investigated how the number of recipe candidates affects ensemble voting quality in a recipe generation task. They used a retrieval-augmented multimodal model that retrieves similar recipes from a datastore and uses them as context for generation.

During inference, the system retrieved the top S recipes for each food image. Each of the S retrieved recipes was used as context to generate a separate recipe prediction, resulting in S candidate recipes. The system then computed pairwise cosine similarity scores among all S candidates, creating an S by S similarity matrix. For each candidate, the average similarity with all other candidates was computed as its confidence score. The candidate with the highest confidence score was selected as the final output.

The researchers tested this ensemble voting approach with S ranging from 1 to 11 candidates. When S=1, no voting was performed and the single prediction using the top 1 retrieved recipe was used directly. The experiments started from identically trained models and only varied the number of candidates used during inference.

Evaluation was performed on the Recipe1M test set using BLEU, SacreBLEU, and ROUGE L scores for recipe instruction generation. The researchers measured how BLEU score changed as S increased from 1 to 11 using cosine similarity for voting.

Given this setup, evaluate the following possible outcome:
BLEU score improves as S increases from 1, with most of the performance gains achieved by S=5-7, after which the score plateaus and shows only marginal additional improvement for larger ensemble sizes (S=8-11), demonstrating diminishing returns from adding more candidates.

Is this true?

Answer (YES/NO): YES